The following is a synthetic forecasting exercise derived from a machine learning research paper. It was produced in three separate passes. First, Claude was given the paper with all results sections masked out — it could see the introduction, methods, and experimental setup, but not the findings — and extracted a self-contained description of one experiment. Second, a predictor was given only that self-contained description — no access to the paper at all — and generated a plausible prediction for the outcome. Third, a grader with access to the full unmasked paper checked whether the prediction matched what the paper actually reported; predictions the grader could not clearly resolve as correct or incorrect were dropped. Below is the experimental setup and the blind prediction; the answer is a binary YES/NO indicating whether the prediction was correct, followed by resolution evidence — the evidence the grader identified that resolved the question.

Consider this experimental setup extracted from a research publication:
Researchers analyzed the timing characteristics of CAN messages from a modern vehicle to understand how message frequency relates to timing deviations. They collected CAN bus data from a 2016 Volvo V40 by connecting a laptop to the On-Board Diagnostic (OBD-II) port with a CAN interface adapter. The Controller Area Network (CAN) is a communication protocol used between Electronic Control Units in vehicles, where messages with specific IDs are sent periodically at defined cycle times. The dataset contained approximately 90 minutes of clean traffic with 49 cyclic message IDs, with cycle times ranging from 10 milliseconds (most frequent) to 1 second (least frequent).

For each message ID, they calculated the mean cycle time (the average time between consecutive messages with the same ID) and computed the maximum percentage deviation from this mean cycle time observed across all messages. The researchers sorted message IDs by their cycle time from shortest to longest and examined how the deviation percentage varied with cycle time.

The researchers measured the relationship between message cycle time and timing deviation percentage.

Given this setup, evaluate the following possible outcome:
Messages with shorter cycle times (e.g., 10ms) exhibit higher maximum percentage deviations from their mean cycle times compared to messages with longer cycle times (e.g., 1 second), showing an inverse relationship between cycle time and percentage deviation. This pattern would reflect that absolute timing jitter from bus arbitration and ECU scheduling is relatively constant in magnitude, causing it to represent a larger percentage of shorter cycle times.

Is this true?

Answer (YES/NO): YES